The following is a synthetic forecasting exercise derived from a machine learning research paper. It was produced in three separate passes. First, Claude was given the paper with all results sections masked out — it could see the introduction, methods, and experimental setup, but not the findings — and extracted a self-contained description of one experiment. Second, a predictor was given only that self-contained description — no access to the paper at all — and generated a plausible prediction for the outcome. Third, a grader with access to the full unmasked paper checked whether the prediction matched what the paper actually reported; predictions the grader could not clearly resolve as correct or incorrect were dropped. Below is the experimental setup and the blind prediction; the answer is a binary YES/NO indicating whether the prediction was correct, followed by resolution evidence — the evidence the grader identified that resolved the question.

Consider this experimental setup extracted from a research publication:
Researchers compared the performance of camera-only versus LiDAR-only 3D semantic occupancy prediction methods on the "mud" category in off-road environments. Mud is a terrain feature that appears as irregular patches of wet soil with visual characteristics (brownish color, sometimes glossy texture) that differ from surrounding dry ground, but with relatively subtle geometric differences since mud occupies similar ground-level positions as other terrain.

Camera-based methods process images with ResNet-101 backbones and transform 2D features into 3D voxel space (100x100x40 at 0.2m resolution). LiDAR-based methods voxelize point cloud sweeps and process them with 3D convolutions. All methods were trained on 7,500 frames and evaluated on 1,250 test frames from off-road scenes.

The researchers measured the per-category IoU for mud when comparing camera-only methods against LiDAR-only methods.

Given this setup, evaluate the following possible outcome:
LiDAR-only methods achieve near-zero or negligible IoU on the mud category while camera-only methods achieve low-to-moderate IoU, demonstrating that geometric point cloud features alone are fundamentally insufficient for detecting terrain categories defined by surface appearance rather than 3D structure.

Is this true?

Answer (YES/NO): NO